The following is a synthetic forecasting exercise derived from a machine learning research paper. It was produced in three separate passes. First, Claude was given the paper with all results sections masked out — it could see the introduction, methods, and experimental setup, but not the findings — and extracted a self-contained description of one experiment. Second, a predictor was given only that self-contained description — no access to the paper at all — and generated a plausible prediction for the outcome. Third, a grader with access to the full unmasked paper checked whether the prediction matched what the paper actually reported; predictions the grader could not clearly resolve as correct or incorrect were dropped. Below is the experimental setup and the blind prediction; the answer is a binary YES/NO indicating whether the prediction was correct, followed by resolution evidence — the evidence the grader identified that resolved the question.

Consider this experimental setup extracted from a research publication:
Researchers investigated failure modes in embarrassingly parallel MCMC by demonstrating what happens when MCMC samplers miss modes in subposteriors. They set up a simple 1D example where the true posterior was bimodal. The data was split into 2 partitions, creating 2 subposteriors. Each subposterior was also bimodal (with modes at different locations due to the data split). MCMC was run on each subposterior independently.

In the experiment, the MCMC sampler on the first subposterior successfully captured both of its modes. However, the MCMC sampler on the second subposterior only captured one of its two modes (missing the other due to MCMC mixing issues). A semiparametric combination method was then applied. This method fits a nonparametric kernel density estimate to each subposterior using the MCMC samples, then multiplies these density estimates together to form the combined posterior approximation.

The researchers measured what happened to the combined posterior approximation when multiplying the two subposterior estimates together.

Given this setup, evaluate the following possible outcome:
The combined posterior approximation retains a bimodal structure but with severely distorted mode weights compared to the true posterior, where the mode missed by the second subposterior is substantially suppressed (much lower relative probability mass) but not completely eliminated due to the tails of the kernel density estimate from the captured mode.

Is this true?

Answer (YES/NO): NO